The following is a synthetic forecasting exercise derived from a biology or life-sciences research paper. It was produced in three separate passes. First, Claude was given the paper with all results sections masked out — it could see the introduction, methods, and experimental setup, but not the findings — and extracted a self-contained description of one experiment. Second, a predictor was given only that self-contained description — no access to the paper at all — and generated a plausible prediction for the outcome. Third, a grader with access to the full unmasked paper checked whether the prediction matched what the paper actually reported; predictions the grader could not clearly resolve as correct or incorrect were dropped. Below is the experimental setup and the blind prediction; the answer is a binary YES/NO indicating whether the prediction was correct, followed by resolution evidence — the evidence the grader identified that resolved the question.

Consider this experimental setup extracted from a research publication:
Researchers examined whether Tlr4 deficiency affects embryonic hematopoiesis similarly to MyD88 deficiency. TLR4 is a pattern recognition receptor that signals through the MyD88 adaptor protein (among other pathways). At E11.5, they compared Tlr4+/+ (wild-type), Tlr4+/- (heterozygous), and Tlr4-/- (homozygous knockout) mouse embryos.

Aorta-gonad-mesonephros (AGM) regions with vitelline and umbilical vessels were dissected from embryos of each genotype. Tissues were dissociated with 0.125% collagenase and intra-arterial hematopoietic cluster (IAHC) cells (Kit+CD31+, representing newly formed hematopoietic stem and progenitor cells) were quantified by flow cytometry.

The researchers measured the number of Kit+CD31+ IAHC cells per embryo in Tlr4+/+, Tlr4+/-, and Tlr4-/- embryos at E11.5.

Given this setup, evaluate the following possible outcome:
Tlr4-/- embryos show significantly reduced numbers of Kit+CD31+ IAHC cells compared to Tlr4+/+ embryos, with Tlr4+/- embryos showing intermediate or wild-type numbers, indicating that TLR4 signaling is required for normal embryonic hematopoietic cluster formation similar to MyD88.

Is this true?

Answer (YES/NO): YES